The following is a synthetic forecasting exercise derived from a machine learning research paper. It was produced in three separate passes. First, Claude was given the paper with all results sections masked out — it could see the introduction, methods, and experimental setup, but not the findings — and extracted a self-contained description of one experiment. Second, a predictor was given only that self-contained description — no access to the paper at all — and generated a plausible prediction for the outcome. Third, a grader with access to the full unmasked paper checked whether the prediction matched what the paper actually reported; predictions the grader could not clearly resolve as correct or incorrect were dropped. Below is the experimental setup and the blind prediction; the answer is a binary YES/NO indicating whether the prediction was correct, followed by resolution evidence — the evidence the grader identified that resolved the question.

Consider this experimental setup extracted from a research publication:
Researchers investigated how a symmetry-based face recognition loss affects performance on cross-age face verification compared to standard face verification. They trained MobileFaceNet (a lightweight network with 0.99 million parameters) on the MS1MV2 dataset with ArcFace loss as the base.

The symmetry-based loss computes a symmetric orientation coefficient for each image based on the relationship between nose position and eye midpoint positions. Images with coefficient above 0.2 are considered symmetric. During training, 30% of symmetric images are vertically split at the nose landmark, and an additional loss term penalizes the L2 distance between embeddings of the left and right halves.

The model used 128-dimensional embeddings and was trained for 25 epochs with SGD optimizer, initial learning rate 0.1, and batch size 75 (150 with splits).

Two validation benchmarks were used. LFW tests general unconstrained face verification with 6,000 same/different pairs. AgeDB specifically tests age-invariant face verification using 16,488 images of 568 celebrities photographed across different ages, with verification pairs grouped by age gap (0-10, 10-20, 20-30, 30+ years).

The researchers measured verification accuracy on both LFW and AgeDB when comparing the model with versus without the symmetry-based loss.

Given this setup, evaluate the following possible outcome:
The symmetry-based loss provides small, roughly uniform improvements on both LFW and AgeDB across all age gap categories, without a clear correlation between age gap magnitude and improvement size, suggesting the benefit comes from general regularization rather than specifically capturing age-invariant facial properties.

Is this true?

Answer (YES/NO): NO